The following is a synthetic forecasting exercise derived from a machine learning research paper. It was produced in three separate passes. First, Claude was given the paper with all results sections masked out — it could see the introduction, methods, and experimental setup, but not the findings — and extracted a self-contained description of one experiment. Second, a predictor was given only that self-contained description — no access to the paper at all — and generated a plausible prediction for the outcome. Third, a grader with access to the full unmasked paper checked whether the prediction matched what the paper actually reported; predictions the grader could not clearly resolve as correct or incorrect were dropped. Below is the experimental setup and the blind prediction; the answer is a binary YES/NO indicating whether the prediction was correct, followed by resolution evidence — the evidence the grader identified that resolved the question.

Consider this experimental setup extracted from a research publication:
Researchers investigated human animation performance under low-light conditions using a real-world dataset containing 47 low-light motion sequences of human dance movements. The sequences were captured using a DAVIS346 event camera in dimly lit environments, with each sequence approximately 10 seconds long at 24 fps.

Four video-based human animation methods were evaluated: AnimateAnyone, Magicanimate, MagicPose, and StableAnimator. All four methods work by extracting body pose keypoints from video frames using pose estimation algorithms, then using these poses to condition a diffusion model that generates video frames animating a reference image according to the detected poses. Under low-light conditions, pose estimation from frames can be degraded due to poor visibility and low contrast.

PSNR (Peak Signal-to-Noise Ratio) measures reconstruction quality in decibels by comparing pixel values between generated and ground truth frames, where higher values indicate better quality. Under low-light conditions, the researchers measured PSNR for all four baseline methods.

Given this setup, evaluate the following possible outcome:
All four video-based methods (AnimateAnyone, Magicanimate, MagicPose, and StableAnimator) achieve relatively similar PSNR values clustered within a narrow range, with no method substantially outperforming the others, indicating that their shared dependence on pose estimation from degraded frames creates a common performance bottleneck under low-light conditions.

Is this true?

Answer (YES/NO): NO